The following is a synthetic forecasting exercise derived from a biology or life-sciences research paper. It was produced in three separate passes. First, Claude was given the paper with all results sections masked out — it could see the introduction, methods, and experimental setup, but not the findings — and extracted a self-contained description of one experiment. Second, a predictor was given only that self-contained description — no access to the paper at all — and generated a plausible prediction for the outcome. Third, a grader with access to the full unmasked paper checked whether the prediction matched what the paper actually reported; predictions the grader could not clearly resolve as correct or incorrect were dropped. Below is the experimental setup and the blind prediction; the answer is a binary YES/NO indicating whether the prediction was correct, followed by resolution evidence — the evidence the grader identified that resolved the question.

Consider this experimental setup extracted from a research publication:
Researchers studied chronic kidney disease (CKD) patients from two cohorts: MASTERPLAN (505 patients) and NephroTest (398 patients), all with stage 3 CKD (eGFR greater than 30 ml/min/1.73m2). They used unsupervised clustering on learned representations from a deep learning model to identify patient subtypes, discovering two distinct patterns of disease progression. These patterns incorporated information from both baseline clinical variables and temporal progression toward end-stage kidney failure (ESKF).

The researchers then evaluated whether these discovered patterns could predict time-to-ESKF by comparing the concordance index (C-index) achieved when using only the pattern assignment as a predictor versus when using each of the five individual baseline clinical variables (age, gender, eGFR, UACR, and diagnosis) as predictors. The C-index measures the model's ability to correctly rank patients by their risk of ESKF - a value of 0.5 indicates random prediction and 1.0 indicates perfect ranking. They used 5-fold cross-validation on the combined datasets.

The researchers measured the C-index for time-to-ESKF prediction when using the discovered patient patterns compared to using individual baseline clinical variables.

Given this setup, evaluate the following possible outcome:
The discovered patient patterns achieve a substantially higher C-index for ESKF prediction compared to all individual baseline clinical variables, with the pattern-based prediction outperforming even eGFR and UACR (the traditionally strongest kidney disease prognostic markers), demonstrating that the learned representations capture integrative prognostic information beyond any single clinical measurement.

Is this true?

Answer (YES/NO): NO